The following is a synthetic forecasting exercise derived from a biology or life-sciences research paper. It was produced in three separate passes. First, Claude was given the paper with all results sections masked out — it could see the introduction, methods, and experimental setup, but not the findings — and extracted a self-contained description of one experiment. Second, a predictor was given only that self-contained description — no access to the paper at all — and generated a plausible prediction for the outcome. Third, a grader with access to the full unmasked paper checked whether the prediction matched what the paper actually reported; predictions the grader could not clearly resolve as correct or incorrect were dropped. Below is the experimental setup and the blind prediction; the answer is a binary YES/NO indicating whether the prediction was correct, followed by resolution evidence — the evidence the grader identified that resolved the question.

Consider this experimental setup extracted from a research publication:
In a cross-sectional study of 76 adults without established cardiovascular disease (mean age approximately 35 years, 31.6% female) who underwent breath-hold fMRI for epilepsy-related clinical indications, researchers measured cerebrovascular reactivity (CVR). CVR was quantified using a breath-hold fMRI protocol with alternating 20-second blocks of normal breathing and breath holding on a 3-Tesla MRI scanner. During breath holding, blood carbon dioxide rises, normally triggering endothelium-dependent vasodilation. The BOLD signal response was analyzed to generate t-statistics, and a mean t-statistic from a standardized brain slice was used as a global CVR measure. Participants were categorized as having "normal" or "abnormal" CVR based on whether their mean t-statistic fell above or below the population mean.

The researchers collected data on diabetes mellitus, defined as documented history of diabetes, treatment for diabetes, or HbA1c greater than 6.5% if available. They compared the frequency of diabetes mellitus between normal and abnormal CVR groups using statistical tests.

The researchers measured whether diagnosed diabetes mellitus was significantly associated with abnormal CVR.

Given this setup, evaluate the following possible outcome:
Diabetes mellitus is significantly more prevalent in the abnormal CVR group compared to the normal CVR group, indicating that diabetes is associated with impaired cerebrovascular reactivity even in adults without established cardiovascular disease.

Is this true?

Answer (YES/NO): NO